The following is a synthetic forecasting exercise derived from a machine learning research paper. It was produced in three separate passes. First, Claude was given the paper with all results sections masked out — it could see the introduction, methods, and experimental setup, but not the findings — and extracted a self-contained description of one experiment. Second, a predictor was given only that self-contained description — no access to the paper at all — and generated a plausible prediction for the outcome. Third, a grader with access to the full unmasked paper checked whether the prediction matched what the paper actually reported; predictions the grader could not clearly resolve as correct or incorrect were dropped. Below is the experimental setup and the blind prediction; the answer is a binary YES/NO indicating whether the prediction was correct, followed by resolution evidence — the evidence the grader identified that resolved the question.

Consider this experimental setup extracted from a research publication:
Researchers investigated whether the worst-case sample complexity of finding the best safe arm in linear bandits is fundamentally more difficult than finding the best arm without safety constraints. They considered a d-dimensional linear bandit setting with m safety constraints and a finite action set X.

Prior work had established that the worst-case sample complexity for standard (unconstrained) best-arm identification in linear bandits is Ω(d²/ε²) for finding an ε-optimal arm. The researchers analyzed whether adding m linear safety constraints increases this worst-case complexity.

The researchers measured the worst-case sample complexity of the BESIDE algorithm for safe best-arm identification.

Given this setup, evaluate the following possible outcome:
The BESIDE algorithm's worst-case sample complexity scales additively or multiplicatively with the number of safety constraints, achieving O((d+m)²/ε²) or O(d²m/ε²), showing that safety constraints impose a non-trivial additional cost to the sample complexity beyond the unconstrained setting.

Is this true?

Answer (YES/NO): NO